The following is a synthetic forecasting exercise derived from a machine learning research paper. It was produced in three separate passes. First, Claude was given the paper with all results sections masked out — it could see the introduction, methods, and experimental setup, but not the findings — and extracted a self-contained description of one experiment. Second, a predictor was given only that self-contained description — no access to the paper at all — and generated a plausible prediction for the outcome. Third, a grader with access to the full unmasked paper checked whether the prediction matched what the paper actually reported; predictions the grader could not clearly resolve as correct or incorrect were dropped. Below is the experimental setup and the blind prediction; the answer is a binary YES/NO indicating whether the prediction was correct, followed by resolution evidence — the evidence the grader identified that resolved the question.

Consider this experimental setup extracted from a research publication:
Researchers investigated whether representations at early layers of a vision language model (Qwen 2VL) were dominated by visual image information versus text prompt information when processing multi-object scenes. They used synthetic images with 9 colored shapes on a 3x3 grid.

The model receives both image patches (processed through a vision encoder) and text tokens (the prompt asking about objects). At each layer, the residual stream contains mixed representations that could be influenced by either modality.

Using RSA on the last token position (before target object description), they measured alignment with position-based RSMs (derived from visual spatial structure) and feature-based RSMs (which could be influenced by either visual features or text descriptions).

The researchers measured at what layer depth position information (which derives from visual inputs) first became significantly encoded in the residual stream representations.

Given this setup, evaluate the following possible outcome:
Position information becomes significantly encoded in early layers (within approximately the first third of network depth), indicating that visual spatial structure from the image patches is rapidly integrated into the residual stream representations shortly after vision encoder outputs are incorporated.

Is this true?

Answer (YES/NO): NO